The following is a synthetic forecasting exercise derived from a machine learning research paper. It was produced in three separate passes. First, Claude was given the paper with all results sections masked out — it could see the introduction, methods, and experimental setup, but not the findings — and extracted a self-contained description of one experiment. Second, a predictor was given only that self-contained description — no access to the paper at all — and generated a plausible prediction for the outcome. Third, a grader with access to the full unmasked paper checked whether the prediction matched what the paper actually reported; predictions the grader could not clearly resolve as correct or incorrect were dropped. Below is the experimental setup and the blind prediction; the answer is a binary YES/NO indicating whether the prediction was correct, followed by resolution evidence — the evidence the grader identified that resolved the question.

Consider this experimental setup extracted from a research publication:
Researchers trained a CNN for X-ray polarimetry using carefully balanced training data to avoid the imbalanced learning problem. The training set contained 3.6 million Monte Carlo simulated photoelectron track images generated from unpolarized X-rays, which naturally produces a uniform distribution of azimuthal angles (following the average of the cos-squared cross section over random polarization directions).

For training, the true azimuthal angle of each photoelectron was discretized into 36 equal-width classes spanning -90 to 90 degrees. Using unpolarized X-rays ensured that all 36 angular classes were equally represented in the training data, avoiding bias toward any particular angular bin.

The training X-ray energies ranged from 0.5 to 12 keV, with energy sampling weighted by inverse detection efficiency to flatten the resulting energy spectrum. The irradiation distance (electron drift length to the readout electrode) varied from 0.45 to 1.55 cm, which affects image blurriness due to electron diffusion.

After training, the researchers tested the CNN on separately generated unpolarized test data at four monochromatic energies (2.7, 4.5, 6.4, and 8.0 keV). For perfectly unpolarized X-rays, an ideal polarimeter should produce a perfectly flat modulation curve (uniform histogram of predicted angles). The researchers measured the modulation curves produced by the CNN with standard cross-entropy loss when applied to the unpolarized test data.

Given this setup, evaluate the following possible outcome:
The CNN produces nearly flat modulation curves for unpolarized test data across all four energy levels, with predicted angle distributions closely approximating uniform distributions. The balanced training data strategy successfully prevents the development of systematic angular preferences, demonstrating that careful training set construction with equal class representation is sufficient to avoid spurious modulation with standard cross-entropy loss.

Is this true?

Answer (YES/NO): NO